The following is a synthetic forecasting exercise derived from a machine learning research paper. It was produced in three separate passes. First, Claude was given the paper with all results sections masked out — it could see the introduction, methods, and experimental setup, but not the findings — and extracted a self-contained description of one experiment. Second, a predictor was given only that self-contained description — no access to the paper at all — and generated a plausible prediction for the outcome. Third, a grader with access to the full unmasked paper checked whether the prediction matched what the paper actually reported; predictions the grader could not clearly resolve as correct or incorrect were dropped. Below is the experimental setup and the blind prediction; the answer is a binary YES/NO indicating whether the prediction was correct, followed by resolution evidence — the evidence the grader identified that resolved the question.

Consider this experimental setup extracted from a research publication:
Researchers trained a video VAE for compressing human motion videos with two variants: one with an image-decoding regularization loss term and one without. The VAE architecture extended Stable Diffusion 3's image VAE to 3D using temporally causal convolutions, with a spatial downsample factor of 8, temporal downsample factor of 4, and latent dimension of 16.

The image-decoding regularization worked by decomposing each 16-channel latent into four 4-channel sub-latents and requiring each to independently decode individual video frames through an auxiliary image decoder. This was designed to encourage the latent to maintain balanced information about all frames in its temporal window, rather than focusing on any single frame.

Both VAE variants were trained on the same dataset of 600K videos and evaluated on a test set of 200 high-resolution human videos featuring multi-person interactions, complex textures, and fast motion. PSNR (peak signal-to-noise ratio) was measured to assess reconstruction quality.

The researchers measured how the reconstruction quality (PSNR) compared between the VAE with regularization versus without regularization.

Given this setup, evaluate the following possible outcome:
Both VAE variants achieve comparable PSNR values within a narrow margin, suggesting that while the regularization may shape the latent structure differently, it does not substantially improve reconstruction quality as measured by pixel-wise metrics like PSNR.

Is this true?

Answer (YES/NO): YES